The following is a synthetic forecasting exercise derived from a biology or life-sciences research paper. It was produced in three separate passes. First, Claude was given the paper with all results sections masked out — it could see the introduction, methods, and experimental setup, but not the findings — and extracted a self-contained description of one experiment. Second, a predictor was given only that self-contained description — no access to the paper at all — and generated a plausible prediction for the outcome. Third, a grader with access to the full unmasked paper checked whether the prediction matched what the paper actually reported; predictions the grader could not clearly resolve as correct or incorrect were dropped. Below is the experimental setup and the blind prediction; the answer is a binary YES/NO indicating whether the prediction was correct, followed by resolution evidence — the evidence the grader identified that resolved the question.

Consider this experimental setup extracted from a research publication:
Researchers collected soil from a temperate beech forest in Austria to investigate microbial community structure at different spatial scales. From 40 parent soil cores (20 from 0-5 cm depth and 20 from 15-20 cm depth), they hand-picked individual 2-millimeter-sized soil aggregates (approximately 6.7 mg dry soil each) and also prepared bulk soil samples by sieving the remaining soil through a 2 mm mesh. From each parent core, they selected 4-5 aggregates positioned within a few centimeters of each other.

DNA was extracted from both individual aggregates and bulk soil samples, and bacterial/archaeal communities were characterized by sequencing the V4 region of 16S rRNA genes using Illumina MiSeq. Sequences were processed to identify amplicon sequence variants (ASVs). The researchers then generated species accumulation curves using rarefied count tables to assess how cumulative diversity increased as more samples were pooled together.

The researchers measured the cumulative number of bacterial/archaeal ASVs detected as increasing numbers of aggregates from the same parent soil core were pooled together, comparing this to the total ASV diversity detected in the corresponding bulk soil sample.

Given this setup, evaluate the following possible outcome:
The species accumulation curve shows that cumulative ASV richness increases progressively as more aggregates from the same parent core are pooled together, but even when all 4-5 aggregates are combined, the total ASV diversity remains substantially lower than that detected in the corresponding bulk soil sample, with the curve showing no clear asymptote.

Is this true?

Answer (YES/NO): NO